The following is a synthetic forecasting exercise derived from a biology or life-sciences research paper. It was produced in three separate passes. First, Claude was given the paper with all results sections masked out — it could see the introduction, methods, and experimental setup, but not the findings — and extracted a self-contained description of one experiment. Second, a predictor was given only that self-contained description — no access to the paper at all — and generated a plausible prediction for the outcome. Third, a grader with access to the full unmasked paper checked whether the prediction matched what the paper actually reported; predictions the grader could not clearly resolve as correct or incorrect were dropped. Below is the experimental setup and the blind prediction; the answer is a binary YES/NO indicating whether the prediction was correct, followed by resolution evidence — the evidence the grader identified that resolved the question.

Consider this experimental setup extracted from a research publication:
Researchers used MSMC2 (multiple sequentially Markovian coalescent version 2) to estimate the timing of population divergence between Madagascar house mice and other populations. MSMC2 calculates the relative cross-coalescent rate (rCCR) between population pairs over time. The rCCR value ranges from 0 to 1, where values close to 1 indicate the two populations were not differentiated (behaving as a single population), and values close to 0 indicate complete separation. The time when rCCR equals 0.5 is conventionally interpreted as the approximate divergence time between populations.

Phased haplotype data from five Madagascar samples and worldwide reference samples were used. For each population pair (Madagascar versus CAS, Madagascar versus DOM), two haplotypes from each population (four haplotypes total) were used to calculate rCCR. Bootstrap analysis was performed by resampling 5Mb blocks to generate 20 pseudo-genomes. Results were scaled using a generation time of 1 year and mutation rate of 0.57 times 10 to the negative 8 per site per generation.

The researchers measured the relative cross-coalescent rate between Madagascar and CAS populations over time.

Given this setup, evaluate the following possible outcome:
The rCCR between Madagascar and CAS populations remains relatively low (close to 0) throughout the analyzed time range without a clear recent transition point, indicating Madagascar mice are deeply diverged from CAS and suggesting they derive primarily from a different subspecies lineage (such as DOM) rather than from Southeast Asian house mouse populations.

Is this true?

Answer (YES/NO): NO